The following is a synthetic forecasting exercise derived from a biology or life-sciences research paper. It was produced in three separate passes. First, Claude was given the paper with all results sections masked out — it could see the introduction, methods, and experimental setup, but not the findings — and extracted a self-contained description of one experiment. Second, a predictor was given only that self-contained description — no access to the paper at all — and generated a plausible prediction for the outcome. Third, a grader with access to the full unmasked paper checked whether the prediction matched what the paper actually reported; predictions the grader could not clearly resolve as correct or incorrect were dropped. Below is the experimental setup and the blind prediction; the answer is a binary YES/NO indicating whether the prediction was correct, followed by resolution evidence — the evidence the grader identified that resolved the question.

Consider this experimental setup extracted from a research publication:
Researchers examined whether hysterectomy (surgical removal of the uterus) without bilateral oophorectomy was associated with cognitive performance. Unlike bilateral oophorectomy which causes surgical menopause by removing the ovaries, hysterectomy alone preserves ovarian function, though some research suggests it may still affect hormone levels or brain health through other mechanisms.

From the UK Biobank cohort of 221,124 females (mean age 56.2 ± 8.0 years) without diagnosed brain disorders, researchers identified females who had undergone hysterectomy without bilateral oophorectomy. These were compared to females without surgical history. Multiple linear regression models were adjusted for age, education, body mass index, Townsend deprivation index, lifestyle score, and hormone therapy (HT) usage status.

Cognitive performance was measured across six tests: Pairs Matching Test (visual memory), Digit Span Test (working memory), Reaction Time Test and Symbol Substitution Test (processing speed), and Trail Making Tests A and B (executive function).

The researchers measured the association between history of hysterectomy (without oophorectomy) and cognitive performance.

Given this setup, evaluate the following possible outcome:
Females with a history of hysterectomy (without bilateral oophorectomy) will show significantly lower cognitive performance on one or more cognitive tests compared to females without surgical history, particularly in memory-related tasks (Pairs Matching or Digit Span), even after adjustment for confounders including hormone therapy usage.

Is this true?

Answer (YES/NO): YES